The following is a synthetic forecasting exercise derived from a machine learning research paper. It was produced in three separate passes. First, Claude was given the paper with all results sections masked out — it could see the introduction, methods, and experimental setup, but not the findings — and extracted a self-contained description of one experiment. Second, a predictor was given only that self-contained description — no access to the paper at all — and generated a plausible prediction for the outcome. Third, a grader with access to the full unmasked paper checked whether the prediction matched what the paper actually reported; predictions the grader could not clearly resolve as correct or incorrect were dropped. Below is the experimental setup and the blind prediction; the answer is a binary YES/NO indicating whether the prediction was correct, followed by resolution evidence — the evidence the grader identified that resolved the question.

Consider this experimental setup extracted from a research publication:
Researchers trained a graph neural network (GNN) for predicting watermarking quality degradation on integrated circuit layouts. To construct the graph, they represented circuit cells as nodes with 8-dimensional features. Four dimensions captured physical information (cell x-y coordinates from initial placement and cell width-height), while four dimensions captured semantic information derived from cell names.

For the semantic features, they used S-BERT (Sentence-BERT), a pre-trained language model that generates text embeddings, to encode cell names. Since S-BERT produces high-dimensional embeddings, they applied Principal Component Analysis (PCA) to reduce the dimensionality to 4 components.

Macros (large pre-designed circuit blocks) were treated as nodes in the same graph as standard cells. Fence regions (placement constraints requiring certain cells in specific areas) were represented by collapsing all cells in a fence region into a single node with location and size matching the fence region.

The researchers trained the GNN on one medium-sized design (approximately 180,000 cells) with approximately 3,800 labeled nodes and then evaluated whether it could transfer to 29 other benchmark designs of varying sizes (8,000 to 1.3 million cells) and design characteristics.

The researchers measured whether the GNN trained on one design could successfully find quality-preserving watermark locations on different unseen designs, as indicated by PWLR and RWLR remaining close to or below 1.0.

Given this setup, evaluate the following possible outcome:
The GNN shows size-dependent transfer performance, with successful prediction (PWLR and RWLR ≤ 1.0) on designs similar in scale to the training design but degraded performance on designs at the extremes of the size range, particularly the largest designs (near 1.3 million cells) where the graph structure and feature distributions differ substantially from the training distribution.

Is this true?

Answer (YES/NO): NO